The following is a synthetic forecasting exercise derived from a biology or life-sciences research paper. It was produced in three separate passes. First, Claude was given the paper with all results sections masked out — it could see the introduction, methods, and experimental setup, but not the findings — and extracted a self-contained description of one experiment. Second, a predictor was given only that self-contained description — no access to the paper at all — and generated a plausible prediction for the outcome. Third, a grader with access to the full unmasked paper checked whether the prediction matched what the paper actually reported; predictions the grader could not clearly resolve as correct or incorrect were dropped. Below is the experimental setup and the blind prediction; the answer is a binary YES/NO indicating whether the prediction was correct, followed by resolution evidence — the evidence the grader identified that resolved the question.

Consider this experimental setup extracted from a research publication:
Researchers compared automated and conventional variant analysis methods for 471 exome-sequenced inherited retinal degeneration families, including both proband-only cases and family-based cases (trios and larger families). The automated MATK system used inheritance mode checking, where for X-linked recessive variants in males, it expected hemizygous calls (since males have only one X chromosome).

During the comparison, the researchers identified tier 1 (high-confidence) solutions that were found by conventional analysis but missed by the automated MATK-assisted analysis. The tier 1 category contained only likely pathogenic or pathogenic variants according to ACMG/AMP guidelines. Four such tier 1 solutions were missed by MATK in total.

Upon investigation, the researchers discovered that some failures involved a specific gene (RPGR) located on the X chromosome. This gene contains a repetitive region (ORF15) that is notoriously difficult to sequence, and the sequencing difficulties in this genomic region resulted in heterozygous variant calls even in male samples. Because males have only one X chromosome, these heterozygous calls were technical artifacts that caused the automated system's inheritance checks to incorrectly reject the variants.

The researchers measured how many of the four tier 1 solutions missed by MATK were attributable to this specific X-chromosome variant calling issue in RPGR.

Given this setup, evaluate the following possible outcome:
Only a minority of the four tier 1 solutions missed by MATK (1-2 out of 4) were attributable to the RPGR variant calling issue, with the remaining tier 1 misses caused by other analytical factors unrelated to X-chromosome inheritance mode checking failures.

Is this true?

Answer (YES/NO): NO